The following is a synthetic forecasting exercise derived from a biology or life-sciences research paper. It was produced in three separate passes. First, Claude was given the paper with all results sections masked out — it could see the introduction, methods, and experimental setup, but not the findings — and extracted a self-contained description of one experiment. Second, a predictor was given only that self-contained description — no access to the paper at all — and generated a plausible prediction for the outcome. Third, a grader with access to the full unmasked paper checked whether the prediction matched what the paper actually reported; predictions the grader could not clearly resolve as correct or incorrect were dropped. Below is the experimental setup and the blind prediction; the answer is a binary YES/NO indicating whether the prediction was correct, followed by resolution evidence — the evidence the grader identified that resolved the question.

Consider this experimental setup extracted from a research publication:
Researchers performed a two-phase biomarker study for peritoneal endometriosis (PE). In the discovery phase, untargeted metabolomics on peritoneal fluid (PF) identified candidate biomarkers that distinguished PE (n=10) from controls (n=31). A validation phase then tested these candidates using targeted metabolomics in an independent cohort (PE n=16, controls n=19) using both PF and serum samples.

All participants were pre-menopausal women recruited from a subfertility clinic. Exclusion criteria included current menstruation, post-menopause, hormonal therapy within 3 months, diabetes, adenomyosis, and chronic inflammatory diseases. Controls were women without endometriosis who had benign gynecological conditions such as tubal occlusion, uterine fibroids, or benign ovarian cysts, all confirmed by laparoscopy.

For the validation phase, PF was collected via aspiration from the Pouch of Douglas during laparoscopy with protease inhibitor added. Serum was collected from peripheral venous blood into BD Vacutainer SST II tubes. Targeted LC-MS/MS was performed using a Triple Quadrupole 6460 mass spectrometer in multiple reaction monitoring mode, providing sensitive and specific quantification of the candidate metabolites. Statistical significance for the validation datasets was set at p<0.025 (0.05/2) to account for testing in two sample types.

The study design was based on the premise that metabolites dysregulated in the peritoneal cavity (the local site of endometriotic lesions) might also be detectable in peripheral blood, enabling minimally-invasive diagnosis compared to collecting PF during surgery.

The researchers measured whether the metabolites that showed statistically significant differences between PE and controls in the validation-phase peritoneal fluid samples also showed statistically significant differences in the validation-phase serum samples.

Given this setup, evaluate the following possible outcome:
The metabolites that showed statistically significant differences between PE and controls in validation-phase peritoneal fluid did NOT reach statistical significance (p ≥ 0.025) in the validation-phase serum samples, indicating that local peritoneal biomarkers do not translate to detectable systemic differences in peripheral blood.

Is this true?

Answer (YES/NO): NO